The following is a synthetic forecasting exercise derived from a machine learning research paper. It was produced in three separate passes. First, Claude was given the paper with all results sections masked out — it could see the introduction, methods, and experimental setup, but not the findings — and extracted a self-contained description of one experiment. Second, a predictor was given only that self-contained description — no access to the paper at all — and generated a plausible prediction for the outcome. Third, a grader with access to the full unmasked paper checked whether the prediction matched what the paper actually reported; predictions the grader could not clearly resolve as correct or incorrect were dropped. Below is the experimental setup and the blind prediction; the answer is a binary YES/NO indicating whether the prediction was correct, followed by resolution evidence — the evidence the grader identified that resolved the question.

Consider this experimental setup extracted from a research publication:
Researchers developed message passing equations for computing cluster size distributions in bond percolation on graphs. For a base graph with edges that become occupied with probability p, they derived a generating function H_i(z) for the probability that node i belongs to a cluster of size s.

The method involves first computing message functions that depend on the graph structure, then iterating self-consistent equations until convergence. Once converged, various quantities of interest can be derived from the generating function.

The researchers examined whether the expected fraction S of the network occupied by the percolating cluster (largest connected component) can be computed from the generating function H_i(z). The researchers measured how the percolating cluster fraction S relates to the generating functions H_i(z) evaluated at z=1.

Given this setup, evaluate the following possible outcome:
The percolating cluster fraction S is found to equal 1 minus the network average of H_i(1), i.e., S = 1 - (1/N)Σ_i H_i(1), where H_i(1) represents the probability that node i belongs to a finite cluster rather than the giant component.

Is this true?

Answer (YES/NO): YES